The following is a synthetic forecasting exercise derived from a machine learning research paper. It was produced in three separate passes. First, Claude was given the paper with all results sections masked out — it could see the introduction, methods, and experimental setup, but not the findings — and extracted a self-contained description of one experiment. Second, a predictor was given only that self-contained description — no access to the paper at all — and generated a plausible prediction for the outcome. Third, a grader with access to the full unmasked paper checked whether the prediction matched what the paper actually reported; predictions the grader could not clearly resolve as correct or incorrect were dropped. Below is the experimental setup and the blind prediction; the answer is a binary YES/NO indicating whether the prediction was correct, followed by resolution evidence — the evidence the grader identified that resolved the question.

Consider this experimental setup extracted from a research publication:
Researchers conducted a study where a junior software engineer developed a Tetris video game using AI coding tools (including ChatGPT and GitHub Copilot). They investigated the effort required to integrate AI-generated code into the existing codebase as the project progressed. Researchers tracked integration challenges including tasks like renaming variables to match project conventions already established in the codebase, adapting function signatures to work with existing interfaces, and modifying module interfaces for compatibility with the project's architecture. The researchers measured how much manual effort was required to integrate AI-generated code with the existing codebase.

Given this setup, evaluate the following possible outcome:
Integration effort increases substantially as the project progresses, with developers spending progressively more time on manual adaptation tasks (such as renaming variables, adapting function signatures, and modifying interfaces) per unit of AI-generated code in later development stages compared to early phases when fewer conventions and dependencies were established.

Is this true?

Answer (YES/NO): YES